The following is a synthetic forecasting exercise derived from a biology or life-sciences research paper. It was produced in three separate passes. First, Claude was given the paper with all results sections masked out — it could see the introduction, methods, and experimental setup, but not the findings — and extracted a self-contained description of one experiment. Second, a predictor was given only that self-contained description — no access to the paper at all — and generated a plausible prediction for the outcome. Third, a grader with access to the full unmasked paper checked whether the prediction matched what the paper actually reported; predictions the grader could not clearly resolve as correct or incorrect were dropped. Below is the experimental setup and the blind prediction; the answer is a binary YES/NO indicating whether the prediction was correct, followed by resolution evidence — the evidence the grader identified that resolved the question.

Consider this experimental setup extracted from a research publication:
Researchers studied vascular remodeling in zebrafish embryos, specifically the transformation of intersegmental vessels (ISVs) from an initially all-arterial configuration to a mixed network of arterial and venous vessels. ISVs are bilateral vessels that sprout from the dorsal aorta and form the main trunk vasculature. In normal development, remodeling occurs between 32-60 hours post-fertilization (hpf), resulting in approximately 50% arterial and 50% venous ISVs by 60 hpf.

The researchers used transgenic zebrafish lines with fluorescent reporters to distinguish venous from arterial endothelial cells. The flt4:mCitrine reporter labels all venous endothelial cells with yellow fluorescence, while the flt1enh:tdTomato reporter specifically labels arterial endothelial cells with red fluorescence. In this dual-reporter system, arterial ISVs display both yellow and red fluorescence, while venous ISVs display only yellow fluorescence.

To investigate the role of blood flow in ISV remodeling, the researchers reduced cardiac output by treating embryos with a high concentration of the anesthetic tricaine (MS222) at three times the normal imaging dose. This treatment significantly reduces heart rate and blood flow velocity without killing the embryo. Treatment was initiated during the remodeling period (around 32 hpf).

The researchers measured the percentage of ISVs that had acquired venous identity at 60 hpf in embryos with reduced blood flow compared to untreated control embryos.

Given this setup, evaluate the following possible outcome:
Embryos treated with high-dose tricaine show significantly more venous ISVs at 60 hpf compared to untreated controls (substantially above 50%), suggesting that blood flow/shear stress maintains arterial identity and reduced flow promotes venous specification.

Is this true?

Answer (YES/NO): YES